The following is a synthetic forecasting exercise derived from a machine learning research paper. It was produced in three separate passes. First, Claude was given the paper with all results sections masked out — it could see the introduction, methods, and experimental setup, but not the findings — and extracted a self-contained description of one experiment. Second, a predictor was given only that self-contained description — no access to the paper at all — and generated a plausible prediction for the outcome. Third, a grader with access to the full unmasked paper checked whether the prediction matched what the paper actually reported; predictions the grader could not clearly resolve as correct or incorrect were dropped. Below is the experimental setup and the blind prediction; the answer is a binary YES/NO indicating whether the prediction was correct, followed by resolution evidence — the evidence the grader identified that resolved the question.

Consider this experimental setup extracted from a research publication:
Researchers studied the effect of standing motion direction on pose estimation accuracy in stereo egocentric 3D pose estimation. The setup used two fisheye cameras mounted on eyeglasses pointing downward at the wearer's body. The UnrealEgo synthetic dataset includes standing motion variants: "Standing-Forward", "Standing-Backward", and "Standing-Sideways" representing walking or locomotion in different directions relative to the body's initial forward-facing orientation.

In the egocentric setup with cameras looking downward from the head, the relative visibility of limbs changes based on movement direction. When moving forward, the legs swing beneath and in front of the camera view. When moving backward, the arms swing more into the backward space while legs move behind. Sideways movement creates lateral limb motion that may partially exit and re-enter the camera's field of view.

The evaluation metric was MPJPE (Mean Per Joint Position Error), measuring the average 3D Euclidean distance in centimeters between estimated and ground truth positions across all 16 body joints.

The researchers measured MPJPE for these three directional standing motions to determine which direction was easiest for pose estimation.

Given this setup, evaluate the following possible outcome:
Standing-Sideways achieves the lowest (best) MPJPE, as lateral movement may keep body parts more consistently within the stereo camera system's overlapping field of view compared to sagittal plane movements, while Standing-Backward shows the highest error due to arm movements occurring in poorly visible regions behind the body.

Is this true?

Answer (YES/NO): NO